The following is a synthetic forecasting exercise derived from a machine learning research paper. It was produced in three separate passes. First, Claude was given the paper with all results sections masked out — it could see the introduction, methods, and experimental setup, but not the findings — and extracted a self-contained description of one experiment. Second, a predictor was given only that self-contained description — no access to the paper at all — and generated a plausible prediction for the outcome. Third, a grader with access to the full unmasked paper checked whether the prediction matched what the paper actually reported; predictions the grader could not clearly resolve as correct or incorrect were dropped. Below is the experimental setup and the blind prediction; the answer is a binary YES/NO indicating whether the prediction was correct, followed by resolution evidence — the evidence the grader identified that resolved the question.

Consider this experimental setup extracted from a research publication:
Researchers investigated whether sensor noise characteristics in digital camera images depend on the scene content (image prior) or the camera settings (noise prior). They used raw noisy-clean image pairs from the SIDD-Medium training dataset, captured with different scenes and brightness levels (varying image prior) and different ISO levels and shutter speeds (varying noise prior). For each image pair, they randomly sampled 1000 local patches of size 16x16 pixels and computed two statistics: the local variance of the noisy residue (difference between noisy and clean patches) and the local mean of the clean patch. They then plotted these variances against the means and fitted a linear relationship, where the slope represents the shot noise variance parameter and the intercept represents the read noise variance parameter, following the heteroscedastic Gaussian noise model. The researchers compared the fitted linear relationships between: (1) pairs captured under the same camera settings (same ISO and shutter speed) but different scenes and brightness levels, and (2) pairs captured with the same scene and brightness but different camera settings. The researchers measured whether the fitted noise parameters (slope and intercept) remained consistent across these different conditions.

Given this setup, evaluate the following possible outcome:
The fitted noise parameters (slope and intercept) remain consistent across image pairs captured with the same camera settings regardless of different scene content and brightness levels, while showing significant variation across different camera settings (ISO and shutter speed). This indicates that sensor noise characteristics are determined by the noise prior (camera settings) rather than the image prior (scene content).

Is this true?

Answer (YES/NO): YES